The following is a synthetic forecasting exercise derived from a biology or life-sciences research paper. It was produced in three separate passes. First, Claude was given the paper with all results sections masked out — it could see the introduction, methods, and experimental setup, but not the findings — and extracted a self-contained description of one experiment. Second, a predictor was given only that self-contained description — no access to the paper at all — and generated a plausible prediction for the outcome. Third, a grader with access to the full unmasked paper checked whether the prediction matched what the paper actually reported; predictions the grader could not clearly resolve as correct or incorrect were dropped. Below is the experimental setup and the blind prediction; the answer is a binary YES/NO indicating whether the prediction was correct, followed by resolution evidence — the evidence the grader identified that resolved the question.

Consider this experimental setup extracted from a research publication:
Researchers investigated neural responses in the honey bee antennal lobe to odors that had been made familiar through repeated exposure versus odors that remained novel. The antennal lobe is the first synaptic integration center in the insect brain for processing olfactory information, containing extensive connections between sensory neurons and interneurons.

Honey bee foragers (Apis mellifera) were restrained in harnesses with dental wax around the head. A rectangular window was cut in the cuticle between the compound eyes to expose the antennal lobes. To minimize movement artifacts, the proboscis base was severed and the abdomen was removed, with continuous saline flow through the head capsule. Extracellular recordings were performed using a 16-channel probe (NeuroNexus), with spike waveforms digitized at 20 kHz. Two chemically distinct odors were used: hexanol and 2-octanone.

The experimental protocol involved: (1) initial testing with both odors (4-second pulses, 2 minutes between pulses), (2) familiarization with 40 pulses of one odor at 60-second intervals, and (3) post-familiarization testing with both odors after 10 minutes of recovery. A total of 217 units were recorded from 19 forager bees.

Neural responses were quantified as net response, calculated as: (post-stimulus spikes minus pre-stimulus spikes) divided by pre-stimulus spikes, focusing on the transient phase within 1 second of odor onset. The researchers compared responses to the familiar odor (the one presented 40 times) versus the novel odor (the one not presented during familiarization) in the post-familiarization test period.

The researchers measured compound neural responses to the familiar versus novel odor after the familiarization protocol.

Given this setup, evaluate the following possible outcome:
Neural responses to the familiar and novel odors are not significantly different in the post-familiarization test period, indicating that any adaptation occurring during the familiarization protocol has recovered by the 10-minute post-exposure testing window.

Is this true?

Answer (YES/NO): NO